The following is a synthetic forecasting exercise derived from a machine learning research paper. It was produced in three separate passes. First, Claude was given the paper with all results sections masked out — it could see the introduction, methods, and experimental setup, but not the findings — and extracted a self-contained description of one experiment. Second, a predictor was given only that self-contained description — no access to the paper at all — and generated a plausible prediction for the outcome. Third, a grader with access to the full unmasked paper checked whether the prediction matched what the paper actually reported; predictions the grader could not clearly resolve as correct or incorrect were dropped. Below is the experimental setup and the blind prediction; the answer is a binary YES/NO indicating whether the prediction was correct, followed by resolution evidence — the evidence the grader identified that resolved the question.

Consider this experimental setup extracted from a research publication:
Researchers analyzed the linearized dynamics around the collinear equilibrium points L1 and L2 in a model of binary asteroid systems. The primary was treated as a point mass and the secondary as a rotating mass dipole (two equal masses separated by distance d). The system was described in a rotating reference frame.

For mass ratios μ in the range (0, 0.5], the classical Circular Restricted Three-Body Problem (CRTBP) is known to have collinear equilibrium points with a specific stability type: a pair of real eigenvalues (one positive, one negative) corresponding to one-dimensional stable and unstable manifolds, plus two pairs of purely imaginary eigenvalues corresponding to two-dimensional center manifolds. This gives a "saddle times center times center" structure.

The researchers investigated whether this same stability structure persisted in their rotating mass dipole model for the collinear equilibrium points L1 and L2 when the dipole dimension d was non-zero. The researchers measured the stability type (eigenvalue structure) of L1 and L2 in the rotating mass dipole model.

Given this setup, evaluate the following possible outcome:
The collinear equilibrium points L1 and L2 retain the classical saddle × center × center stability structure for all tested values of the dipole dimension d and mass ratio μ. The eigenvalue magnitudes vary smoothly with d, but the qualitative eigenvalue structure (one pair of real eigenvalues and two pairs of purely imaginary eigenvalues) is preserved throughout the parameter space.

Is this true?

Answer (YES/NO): YES